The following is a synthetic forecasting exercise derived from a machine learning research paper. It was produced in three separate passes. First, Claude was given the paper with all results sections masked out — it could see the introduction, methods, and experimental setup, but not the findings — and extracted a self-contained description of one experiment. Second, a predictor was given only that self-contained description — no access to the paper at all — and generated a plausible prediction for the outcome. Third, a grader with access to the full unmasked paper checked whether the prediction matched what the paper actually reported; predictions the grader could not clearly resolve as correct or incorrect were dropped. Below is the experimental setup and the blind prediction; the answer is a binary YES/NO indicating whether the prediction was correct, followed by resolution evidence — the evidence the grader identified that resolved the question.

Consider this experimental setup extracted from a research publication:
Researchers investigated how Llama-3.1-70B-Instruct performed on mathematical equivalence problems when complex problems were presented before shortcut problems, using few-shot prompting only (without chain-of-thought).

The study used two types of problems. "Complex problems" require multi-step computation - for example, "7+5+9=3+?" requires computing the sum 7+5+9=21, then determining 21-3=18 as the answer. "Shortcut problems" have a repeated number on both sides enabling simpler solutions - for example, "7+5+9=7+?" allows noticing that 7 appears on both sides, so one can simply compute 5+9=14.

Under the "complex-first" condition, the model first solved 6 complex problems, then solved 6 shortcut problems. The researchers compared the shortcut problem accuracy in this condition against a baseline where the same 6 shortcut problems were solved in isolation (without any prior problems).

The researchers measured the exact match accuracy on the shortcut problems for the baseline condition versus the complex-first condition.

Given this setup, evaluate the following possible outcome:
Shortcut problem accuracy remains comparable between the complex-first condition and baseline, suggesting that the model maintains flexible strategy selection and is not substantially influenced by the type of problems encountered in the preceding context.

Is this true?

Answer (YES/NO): NO